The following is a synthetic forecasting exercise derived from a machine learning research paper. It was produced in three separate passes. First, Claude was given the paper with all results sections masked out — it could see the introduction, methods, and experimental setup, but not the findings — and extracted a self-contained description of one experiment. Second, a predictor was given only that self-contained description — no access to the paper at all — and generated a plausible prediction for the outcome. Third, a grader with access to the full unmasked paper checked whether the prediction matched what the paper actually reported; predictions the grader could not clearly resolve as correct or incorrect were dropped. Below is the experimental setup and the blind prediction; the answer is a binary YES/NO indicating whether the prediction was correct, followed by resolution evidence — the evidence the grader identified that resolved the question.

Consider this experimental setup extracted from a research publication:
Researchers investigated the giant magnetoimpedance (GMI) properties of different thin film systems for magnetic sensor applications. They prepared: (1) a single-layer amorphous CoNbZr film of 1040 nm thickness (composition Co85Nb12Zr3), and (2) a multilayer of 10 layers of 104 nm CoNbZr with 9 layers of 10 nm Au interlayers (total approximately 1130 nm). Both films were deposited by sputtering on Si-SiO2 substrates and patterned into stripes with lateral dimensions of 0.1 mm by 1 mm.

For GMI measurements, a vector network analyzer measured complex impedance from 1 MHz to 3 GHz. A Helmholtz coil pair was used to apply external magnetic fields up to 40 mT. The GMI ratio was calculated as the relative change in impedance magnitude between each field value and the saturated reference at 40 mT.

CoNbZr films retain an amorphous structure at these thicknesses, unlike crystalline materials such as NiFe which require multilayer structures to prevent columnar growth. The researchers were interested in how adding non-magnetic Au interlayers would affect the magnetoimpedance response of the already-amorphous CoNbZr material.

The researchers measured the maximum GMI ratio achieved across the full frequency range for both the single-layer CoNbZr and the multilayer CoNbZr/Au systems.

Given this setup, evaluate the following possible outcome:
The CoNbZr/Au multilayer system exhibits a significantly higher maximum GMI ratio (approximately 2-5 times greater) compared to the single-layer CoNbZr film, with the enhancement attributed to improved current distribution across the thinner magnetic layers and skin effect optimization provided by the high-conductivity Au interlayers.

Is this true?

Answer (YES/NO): NO